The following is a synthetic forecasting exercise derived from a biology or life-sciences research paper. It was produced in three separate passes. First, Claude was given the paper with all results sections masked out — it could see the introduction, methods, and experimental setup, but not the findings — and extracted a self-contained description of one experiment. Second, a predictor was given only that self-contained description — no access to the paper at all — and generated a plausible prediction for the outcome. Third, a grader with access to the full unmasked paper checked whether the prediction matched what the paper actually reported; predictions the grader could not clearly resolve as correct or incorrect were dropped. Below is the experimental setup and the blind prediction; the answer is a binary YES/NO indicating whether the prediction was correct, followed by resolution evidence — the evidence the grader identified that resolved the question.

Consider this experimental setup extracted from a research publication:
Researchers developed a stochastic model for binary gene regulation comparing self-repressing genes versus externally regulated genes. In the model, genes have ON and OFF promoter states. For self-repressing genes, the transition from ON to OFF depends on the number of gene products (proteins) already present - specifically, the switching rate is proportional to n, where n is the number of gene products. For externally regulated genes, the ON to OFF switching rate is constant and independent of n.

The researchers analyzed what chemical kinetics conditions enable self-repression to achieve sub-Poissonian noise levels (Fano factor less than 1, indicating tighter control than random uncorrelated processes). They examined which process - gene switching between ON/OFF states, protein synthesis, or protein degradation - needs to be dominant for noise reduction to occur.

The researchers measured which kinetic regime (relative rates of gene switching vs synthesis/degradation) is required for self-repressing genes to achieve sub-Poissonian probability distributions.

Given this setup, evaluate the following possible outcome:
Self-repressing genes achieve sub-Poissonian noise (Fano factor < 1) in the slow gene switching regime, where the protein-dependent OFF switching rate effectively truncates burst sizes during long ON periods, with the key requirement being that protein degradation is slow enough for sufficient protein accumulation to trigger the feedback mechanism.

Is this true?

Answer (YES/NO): NO